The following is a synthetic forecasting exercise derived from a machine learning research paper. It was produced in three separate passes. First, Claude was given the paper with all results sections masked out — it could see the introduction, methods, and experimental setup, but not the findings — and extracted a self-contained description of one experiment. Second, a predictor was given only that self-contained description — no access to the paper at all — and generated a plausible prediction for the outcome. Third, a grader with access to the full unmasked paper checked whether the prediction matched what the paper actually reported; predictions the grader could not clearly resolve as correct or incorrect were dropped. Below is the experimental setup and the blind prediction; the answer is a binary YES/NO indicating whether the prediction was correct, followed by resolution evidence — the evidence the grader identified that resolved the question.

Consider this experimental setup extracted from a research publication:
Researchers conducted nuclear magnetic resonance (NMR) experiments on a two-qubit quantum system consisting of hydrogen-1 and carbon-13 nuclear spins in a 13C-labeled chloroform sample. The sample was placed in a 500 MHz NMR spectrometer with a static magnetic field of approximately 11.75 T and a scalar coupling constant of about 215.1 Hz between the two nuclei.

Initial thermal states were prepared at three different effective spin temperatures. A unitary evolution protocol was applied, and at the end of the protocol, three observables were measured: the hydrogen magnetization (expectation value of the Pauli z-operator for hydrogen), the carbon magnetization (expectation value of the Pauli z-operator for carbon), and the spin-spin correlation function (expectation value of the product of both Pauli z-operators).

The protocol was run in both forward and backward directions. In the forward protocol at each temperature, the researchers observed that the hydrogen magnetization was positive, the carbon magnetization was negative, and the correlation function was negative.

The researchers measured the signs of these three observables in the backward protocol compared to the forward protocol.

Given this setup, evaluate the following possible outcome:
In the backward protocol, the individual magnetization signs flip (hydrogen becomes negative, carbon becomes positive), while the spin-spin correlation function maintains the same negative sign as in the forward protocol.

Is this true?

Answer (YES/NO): NO